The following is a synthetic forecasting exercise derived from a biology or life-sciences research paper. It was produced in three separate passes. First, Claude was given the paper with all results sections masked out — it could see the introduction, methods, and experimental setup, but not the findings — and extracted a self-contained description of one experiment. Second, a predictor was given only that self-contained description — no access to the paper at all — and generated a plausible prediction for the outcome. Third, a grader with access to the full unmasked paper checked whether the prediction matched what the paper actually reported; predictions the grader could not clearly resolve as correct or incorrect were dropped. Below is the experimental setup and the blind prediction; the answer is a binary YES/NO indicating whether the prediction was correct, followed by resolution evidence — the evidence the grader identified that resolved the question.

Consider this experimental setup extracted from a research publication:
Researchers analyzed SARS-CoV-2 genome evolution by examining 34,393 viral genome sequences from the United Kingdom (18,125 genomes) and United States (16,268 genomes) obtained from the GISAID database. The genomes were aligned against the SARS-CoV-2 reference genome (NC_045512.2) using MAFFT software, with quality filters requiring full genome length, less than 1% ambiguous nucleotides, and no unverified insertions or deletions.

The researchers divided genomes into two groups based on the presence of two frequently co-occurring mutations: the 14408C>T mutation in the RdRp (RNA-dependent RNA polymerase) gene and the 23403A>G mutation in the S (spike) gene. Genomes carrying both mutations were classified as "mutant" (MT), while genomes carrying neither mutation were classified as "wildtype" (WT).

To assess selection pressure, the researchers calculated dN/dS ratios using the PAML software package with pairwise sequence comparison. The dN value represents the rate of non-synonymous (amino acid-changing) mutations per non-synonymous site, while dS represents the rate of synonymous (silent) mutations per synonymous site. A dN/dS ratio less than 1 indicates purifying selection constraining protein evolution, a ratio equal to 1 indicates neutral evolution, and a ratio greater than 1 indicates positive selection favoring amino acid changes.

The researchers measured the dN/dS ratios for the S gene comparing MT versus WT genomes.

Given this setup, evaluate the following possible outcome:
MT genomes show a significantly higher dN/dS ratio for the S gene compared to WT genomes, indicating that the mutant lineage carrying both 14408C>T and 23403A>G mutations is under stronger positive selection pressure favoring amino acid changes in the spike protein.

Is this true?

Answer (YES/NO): YES